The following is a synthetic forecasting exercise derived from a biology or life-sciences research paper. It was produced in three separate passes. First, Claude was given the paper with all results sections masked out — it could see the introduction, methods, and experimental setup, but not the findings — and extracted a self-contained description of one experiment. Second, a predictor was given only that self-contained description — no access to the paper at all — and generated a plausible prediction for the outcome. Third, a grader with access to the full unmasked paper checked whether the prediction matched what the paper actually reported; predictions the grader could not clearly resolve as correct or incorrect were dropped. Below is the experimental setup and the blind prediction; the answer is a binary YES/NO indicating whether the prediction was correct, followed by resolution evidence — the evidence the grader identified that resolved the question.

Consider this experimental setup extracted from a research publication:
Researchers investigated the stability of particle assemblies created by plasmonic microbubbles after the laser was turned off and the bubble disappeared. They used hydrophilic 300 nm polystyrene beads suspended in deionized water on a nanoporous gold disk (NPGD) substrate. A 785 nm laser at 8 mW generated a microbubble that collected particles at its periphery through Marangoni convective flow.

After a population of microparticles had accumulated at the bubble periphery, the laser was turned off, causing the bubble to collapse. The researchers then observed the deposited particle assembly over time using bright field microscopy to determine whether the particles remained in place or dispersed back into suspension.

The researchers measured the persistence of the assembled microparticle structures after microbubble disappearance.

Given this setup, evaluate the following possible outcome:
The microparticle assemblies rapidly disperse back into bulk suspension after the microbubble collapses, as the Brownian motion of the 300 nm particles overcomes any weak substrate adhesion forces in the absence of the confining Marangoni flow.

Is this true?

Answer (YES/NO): NO